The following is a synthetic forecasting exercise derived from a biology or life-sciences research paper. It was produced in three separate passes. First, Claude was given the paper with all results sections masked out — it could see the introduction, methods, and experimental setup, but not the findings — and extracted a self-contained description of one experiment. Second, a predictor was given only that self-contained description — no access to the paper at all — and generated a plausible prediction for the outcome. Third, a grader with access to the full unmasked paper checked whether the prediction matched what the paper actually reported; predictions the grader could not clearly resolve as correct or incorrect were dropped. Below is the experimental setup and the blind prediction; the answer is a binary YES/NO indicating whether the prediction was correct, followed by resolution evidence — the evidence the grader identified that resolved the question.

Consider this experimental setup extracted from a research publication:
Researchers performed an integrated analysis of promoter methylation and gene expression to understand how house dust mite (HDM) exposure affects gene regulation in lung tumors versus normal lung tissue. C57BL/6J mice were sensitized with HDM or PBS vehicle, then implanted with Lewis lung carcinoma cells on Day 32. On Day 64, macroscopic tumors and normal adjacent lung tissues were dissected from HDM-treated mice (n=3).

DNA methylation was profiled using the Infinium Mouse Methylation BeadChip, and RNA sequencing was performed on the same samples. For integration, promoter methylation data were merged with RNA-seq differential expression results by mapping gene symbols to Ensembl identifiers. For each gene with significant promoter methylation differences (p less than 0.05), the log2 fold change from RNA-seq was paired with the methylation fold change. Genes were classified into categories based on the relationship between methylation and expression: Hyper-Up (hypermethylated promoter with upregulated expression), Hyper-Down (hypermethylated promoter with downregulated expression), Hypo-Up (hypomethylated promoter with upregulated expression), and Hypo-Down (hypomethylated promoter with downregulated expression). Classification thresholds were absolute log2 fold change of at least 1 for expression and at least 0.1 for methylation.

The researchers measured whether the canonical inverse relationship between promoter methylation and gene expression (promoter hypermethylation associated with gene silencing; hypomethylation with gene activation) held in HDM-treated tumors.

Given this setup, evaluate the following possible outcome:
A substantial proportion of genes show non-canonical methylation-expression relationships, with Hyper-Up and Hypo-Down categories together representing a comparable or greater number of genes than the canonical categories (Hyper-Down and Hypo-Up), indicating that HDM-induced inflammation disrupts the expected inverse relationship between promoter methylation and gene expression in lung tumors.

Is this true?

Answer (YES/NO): NO